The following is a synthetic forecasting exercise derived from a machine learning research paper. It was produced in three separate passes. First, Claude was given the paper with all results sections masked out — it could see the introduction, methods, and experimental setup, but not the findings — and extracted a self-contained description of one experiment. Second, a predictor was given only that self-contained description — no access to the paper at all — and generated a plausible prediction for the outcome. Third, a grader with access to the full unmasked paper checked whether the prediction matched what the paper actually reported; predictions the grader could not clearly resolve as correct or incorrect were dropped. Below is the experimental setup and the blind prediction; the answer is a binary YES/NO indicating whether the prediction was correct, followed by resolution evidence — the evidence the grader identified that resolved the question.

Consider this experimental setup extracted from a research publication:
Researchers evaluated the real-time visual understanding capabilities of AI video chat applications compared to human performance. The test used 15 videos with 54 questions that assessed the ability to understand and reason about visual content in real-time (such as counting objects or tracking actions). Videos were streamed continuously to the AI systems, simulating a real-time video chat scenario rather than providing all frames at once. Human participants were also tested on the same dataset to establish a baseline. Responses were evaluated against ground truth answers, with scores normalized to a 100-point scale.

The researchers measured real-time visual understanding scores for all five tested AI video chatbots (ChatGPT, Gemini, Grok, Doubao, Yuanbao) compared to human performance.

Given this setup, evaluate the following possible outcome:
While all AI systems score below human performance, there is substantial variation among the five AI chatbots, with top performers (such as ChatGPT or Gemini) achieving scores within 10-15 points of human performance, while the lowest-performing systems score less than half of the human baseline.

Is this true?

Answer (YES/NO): NO